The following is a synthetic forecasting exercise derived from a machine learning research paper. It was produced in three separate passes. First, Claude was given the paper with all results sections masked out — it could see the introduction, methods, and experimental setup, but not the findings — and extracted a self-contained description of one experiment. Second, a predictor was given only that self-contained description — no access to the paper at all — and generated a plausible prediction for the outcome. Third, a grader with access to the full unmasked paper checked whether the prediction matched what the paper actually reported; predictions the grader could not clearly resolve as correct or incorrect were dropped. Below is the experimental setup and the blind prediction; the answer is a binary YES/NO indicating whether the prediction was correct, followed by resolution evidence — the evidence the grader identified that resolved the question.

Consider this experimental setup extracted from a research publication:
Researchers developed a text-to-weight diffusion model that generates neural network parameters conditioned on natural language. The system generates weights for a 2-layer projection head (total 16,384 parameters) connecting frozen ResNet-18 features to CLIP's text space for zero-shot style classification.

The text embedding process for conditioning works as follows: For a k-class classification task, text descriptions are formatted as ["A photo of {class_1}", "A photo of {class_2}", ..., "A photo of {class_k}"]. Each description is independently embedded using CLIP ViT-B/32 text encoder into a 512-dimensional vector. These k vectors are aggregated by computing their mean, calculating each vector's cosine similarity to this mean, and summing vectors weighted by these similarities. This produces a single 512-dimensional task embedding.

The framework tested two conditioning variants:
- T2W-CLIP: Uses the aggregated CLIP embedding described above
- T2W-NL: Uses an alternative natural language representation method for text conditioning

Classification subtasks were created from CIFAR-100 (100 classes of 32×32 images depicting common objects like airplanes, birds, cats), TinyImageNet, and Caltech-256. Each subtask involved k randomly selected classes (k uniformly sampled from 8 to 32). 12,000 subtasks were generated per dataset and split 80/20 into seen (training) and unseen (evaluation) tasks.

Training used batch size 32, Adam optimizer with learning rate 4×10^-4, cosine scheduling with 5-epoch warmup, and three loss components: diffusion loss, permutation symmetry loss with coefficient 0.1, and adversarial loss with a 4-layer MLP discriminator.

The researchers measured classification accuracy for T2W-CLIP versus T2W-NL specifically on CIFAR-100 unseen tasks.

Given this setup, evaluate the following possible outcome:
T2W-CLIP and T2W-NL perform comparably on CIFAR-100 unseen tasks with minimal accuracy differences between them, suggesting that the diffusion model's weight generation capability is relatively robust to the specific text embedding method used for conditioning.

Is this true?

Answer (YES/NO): YES